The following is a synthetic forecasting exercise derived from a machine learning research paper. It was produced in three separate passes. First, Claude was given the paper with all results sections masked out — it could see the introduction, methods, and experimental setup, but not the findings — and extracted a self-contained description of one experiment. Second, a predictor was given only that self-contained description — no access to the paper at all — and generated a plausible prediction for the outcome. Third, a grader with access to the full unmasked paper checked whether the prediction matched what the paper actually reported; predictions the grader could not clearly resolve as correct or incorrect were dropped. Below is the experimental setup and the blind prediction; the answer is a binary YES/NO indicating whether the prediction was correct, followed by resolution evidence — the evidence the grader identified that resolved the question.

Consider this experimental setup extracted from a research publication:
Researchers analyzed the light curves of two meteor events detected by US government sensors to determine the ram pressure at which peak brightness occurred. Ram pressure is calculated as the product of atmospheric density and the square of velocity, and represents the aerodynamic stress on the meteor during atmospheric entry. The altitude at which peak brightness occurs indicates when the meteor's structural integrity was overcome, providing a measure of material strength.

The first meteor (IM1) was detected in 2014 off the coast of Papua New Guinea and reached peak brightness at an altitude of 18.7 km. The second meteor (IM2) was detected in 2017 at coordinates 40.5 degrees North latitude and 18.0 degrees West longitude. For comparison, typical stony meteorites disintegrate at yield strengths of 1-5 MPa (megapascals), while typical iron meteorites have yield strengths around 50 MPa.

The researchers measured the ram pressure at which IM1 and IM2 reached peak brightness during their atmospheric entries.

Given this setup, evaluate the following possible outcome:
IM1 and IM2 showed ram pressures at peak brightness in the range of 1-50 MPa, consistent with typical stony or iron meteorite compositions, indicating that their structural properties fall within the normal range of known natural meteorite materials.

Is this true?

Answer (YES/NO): NO